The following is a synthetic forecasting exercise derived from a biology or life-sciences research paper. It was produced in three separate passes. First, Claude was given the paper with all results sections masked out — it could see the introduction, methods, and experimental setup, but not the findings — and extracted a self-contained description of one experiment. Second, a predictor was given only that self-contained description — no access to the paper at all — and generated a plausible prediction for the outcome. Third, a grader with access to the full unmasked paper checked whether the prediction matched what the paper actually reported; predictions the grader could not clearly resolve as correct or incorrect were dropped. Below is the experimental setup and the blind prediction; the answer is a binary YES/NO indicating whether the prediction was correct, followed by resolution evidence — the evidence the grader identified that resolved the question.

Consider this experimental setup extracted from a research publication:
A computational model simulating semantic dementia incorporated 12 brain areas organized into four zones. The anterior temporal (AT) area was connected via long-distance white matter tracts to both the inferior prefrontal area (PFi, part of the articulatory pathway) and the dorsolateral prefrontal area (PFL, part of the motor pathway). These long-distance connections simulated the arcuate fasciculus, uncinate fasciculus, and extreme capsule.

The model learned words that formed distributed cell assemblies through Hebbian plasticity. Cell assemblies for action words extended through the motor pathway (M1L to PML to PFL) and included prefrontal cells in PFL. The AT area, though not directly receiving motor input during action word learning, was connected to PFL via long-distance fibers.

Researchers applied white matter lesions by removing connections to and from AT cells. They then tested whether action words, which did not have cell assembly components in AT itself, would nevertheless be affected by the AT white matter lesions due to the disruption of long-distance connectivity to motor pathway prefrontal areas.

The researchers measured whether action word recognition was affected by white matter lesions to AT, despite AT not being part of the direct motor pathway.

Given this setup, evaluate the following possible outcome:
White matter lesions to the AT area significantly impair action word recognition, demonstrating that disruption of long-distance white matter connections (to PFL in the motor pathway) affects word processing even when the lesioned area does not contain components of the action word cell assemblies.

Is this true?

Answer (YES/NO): YES